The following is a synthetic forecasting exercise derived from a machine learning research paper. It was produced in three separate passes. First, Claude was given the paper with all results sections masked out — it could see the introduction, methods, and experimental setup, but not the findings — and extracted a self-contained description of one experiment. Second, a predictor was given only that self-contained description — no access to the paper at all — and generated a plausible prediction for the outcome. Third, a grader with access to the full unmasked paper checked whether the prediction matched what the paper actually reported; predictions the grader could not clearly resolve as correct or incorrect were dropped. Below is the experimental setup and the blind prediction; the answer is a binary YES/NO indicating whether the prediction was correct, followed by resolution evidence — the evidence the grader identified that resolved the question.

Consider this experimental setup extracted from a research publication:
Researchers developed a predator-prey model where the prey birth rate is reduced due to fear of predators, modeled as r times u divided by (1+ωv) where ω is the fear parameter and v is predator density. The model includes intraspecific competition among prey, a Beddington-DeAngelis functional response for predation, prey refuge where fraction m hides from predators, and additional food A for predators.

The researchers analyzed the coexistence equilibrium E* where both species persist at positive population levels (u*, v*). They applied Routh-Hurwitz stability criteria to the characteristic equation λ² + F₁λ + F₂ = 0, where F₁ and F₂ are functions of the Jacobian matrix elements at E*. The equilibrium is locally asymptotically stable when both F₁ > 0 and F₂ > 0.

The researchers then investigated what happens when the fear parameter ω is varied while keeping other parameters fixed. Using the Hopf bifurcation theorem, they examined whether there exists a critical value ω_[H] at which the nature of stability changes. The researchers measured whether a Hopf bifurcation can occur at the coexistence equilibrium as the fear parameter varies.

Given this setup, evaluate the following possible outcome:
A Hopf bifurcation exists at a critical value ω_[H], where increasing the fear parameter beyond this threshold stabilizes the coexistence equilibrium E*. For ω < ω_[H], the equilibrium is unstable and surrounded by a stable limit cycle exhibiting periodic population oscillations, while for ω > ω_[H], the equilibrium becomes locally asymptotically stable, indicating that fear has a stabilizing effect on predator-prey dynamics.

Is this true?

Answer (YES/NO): NO